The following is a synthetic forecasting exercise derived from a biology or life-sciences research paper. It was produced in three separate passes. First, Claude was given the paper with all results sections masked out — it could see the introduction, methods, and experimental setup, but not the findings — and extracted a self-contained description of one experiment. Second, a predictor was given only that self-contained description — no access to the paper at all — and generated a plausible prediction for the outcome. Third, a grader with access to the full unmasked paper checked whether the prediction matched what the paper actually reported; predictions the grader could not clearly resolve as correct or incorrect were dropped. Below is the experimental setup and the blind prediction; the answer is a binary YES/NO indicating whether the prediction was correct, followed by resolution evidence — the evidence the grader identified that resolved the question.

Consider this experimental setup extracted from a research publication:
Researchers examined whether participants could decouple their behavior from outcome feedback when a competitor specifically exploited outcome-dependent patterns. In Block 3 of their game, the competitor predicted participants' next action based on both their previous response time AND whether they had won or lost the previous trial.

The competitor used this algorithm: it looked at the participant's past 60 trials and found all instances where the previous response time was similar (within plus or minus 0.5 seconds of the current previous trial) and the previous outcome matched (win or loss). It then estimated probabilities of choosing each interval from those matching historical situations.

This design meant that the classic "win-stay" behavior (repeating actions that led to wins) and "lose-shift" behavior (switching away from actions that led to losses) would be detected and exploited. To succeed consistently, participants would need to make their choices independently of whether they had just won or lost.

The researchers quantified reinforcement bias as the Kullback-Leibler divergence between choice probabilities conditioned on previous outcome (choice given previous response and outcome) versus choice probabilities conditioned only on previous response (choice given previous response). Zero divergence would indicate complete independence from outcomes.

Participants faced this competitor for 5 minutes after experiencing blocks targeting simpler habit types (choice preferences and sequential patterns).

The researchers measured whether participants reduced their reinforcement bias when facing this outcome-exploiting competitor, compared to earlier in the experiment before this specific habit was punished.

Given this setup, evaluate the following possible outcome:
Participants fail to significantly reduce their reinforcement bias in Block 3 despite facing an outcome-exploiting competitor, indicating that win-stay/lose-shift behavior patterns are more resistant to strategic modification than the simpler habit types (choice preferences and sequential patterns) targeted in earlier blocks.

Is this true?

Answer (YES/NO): YES